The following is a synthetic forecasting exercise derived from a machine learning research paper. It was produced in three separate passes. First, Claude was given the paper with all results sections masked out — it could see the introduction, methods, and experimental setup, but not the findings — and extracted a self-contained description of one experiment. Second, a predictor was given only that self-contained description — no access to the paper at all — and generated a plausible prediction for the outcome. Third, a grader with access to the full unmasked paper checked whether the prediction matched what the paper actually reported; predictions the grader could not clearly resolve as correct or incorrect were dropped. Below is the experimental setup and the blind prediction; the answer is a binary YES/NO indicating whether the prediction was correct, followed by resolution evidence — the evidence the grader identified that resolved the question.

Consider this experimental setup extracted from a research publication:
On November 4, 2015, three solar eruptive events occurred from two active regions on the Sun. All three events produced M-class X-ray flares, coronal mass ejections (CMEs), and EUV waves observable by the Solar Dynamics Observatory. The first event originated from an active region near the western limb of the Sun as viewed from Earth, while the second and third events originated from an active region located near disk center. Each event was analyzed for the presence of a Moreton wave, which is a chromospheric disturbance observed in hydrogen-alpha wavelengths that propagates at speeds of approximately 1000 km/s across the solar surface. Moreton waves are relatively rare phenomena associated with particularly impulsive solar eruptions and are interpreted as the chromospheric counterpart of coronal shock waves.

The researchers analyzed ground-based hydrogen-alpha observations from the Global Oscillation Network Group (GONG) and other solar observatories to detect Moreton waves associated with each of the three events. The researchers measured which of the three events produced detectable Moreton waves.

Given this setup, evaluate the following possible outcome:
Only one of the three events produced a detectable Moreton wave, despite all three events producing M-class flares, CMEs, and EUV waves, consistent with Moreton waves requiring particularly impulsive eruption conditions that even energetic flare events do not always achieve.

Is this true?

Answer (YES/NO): YES